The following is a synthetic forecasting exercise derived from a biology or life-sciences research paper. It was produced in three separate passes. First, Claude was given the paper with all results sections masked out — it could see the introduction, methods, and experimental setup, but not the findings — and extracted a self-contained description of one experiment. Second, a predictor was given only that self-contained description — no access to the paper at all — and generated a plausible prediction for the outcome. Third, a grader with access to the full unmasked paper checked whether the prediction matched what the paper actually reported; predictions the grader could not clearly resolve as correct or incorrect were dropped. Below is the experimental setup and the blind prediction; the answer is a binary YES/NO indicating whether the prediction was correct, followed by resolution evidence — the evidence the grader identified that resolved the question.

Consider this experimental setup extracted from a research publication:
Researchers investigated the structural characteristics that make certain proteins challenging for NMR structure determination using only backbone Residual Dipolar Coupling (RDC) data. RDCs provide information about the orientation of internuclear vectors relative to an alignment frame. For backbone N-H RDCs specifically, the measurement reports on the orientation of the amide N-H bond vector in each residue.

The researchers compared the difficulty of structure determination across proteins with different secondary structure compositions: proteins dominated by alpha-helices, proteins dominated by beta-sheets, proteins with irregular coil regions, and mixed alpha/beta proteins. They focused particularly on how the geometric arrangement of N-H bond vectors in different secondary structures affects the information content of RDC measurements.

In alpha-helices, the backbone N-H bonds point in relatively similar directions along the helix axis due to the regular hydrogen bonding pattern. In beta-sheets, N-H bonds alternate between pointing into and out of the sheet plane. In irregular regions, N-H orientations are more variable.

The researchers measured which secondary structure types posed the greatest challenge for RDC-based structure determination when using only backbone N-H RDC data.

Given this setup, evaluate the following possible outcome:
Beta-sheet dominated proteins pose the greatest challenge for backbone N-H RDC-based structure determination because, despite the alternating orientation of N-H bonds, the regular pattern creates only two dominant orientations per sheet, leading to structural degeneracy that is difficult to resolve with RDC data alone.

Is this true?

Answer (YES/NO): NO